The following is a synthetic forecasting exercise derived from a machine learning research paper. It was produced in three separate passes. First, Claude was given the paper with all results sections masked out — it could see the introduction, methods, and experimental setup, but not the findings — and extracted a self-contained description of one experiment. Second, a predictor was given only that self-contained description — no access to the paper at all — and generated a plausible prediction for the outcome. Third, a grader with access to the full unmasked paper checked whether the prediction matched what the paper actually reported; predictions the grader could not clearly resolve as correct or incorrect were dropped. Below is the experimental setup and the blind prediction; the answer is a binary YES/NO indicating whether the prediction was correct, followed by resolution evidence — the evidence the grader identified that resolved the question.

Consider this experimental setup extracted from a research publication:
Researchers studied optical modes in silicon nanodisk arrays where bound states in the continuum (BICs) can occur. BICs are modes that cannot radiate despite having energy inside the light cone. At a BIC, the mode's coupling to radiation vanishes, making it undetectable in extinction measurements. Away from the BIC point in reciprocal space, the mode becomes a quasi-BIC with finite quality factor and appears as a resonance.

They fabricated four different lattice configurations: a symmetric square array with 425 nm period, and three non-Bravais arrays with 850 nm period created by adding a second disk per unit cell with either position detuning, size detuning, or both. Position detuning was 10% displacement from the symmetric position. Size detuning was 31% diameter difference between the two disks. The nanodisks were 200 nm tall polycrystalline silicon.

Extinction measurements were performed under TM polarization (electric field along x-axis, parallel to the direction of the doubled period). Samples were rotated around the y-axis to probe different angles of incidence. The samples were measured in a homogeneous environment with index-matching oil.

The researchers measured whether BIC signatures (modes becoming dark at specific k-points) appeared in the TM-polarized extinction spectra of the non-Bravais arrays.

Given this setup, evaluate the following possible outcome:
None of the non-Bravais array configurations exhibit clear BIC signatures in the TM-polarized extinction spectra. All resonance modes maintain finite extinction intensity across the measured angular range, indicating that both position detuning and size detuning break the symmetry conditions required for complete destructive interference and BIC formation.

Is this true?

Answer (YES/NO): NO